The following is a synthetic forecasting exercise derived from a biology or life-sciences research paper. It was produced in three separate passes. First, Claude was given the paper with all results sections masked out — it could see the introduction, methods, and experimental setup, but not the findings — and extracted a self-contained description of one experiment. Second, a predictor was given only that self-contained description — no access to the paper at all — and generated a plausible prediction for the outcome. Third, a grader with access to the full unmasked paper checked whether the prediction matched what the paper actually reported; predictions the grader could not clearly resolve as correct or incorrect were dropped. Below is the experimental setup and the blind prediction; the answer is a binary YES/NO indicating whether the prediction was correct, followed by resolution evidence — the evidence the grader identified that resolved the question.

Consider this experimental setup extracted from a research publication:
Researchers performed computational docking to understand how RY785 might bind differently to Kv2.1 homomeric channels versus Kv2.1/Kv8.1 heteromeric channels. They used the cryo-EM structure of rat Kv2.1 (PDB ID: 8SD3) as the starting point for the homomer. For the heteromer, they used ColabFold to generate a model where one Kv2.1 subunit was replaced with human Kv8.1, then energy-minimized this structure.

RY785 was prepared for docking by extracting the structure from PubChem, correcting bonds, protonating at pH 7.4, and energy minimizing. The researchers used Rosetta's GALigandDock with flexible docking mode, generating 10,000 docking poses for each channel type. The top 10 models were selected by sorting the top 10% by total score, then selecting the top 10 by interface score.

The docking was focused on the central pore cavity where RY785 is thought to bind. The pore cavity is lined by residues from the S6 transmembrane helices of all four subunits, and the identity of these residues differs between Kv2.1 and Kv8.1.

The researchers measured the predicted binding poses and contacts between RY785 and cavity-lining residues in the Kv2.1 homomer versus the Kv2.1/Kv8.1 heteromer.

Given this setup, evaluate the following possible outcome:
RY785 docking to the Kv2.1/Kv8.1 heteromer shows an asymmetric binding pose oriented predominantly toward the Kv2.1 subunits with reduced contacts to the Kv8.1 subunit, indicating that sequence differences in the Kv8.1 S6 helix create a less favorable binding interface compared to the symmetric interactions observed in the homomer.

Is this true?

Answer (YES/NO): YES